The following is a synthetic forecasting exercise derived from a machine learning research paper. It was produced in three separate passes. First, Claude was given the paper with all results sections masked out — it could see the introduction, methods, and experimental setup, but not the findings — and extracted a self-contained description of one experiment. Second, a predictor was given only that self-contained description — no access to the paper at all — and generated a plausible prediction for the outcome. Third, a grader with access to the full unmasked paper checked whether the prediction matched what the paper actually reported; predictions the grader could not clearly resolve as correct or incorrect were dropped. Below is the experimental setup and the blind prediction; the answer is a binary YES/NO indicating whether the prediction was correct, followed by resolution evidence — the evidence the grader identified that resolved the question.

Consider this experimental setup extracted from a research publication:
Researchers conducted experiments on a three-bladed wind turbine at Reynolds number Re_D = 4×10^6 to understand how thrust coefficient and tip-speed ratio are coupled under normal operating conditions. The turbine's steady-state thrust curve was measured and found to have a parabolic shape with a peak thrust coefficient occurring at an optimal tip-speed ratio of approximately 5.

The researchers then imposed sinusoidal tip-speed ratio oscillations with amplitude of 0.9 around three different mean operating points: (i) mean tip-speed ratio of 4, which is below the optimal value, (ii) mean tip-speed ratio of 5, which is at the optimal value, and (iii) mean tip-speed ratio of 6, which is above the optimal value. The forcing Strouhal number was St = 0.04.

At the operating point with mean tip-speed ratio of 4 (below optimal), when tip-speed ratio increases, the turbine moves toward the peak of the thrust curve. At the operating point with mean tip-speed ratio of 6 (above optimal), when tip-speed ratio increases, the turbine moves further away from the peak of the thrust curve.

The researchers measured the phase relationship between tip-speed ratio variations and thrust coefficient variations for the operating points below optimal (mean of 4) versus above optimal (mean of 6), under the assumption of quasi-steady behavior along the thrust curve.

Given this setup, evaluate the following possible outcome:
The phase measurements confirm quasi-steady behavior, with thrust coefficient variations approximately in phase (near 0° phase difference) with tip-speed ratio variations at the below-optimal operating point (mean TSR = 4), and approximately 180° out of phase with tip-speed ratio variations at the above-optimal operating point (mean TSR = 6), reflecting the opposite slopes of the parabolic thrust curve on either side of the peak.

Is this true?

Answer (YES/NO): YES